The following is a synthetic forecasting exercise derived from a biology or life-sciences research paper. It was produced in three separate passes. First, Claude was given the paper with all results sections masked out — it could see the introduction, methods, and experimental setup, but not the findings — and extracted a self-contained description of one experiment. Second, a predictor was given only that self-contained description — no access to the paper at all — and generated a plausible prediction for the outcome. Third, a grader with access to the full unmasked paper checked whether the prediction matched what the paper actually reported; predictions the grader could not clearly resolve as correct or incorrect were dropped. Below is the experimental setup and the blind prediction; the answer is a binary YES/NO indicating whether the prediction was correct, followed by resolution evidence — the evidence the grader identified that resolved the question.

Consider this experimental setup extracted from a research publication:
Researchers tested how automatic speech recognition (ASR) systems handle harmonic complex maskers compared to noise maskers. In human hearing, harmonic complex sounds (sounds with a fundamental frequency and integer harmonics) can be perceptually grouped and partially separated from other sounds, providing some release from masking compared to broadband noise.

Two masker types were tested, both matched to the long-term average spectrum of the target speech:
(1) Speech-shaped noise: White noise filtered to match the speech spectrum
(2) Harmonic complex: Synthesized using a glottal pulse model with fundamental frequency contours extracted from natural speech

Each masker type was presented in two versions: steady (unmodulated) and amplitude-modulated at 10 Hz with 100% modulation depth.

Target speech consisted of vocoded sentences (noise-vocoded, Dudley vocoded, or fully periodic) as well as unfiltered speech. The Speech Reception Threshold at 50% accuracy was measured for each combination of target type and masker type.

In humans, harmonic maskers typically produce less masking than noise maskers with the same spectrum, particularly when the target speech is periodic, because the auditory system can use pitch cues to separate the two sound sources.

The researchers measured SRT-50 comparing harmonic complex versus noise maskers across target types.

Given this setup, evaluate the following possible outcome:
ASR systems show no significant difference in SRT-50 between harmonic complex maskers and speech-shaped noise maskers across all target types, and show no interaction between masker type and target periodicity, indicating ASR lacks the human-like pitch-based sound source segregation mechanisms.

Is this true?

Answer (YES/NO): NO